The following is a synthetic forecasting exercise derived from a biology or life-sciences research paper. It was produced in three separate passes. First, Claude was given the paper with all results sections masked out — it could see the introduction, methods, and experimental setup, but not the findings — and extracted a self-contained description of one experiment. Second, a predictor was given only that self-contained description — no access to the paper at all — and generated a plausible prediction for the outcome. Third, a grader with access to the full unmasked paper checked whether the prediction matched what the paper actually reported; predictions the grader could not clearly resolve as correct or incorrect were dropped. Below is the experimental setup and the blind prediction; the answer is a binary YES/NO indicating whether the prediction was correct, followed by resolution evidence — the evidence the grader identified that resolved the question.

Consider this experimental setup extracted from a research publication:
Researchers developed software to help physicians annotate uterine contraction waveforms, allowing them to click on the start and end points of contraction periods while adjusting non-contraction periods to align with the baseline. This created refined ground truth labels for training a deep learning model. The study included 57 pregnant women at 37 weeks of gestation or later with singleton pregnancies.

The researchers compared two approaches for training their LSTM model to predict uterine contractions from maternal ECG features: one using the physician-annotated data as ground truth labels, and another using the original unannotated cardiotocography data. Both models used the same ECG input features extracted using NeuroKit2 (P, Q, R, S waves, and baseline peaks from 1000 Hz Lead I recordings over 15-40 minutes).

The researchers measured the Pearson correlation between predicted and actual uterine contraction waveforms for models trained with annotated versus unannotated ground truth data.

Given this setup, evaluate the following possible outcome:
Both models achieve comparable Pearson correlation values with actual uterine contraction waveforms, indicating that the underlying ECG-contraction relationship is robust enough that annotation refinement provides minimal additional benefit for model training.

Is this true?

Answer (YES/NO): NO